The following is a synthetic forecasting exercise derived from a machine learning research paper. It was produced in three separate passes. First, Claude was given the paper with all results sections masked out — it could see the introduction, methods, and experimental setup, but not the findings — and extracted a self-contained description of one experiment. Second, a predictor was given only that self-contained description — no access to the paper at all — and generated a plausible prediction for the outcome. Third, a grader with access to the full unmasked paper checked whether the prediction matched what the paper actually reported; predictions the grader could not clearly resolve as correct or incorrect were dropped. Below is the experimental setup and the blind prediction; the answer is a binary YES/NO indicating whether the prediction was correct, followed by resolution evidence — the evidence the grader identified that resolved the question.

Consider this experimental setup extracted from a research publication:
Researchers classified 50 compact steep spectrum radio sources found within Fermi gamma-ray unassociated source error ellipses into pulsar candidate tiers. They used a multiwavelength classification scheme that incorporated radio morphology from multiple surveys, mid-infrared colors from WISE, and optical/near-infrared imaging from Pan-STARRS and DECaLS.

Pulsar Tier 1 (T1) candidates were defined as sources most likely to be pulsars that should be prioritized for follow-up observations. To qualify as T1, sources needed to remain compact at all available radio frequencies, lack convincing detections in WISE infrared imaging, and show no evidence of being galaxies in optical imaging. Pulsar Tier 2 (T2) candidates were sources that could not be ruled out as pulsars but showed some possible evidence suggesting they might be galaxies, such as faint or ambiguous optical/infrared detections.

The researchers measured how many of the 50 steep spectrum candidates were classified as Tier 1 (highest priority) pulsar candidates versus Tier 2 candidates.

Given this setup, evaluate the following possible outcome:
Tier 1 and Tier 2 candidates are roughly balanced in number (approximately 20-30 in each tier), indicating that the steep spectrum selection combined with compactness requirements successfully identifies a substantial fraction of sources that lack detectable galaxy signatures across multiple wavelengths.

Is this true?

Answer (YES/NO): NO